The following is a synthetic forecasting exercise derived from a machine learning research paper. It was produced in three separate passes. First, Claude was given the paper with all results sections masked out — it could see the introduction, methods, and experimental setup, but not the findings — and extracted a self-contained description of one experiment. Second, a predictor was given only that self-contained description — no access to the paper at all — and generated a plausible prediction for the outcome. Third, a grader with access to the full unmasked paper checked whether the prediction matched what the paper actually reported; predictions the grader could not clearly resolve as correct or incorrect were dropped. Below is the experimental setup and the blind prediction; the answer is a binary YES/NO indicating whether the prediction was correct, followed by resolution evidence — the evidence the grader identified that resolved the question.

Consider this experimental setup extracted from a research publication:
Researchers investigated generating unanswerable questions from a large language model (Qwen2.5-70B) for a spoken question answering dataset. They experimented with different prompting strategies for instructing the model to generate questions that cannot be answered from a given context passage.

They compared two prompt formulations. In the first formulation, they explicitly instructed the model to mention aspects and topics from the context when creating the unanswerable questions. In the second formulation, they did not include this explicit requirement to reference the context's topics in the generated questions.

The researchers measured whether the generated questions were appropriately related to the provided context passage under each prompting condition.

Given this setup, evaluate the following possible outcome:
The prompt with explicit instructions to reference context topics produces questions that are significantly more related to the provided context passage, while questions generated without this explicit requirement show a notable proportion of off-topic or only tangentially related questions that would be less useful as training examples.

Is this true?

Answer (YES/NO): YES